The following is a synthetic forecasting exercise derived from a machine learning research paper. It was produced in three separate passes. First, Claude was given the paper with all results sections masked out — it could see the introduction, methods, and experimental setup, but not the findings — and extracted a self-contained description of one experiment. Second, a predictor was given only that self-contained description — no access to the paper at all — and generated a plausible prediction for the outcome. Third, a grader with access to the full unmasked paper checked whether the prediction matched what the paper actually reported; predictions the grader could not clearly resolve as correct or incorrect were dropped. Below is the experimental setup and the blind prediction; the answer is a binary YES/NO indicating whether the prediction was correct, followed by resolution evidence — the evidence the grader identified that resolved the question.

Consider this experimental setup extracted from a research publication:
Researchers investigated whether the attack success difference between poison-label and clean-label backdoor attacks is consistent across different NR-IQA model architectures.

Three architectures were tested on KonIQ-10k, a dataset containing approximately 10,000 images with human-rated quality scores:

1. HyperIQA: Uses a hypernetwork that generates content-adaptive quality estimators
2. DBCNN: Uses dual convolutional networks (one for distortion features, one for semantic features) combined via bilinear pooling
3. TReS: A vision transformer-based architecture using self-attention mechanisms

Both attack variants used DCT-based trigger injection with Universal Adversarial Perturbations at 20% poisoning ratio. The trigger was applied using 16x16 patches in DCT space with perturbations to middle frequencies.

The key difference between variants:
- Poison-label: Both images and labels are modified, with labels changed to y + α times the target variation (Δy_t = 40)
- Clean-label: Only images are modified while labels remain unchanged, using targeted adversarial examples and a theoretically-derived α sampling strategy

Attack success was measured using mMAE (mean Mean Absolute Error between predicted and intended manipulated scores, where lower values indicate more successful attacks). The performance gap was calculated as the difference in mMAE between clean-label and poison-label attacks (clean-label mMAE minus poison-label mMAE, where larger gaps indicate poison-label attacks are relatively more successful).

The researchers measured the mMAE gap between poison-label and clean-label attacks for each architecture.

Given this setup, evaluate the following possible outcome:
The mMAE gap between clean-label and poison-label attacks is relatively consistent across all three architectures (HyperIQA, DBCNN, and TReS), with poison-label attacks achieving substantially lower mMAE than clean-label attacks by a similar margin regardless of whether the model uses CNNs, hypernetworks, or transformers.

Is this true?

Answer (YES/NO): NO